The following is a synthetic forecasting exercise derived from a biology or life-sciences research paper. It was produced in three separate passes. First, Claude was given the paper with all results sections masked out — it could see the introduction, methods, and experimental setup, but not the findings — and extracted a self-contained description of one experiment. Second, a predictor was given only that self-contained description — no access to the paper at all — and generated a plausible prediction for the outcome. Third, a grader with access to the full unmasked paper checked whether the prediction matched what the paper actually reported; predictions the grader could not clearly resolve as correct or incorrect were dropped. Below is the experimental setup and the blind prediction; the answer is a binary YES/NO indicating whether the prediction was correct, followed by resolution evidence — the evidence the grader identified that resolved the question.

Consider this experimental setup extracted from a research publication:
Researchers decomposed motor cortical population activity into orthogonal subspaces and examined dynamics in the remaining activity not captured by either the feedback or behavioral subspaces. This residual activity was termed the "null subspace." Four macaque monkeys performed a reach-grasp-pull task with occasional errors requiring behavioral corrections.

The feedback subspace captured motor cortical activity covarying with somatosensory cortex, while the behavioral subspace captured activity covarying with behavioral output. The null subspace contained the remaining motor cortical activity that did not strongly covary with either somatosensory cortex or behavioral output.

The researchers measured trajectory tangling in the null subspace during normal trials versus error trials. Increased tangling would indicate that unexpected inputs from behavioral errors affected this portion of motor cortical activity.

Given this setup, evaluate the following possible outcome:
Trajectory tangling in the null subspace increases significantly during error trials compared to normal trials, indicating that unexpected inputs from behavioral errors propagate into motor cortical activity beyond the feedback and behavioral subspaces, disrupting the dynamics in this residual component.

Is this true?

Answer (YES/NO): NO